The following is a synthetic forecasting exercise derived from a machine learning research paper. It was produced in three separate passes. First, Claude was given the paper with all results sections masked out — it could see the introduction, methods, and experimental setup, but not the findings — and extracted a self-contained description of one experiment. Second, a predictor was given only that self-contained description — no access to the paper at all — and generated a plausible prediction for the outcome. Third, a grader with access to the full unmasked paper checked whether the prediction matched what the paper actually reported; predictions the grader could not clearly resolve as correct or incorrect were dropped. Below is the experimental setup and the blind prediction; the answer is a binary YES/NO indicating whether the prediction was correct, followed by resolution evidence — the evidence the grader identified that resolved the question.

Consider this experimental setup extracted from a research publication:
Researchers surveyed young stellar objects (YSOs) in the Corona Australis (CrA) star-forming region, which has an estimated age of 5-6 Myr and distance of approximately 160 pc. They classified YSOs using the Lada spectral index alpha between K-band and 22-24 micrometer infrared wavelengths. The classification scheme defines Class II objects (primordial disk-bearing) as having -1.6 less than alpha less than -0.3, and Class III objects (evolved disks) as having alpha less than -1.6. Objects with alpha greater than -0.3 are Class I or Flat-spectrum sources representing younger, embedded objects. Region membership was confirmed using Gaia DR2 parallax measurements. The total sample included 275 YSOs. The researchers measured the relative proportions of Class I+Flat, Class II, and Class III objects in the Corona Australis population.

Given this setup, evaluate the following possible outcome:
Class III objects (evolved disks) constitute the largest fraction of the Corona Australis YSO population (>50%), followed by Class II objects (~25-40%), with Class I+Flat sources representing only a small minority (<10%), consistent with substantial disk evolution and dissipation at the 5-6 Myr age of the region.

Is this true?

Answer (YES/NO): YES